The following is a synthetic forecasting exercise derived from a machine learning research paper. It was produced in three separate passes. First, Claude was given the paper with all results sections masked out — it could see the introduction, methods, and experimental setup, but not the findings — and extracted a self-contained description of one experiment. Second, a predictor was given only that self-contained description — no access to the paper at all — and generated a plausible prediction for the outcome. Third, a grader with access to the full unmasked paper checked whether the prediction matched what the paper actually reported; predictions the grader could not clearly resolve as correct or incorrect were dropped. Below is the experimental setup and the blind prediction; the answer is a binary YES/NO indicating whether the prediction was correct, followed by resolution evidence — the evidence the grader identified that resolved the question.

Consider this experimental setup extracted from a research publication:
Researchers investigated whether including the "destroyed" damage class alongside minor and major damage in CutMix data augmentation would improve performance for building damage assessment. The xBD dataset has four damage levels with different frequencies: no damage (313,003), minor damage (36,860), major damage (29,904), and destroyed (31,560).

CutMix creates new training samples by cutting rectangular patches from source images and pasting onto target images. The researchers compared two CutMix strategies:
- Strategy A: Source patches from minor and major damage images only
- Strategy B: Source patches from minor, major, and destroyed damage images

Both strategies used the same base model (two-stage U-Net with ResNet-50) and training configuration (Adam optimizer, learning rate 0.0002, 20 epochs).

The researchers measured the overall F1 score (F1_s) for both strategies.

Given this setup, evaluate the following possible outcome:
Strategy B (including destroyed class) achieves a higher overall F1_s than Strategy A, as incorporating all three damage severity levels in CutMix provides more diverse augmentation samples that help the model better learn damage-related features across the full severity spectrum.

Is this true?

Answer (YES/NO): NO